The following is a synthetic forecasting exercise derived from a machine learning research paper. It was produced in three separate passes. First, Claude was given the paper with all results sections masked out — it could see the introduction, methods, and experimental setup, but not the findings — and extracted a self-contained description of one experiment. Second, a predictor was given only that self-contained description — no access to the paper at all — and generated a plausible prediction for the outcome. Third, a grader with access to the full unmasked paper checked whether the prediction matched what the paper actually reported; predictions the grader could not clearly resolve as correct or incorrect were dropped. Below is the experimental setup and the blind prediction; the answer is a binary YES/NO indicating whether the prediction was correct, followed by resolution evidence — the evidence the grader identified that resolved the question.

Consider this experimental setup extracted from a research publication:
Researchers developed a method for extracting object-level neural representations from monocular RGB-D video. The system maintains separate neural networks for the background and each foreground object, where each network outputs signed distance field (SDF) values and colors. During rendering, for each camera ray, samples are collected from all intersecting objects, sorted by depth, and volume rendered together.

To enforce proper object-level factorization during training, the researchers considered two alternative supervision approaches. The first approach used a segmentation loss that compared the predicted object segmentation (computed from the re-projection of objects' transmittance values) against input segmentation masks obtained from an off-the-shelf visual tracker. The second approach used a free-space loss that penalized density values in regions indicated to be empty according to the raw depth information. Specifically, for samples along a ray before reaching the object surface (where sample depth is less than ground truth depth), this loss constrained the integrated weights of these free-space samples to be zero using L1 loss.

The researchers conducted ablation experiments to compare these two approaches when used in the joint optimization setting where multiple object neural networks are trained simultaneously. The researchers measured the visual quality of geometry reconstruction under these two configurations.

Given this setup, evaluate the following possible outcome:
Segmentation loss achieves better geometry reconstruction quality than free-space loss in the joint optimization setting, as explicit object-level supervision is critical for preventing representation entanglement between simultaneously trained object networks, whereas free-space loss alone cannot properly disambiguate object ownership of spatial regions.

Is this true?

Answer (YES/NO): NO